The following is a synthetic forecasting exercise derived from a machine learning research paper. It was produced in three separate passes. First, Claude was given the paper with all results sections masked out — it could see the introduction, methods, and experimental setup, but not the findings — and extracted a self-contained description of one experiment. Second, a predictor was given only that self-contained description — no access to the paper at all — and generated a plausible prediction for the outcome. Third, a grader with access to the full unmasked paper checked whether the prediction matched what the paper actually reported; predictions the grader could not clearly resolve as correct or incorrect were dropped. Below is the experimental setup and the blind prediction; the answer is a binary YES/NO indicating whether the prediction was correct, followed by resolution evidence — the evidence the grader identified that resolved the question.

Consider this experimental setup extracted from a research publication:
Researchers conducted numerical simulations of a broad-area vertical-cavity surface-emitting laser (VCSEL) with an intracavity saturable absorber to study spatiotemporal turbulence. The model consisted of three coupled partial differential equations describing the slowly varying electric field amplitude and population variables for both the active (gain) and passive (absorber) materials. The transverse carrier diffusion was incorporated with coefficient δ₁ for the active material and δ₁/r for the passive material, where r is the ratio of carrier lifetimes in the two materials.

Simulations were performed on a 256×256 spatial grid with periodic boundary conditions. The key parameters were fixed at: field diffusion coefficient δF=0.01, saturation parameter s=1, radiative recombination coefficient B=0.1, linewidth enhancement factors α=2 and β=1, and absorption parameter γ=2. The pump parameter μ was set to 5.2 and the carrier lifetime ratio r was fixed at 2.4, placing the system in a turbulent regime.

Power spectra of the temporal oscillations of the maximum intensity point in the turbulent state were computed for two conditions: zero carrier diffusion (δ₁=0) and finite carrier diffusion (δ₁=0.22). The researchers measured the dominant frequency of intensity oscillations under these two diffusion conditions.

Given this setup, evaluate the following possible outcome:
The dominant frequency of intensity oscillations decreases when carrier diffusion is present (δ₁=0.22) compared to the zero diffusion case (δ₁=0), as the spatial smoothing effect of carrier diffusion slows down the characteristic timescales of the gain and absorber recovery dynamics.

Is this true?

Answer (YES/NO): NO